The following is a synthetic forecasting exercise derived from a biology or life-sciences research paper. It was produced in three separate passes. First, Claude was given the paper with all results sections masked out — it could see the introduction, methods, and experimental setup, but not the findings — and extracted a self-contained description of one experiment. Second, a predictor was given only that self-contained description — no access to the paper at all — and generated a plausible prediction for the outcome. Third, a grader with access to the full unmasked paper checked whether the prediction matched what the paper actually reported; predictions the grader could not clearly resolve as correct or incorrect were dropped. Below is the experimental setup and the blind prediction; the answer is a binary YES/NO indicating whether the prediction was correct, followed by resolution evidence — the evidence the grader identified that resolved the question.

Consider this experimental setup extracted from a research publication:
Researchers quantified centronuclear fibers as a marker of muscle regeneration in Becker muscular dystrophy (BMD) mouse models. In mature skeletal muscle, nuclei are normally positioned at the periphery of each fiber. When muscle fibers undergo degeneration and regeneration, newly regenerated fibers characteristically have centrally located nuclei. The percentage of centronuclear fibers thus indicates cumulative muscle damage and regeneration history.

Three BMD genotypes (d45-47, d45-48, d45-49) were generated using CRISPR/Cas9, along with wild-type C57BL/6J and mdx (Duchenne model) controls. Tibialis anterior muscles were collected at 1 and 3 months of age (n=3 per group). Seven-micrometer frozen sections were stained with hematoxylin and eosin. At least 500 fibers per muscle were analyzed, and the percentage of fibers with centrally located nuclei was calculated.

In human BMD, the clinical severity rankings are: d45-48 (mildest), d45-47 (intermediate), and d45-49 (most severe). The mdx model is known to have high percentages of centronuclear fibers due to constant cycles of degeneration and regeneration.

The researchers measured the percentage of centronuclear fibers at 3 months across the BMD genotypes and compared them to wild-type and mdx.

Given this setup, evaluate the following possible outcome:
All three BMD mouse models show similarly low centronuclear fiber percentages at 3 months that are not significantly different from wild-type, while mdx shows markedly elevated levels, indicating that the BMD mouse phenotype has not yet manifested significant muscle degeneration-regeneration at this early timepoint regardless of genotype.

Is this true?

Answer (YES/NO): NO